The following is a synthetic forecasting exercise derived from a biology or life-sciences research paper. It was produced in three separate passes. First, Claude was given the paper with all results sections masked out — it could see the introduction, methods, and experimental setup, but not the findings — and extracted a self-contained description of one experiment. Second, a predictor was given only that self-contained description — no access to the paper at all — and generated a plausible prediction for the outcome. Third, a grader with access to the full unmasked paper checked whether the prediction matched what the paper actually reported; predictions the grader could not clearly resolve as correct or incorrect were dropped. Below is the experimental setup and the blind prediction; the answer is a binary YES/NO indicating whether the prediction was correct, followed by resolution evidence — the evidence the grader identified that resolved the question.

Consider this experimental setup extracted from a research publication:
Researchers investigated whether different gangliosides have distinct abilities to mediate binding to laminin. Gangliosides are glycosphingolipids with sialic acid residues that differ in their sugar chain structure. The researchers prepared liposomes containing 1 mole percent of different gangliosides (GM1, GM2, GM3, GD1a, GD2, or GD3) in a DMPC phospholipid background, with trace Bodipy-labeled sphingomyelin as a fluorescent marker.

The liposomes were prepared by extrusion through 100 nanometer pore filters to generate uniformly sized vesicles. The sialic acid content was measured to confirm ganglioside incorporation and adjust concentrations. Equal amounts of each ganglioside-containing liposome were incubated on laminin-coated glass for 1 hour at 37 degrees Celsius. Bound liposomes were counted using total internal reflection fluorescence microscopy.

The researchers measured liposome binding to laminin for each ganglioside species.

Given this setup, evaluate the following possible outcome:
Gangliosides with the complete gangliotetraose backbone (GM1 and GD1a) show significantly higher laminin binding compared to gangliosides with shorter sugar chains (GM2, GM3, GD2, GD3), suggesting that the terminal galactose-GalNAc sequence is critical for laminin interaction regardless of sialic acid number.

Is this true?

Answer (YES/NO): NO